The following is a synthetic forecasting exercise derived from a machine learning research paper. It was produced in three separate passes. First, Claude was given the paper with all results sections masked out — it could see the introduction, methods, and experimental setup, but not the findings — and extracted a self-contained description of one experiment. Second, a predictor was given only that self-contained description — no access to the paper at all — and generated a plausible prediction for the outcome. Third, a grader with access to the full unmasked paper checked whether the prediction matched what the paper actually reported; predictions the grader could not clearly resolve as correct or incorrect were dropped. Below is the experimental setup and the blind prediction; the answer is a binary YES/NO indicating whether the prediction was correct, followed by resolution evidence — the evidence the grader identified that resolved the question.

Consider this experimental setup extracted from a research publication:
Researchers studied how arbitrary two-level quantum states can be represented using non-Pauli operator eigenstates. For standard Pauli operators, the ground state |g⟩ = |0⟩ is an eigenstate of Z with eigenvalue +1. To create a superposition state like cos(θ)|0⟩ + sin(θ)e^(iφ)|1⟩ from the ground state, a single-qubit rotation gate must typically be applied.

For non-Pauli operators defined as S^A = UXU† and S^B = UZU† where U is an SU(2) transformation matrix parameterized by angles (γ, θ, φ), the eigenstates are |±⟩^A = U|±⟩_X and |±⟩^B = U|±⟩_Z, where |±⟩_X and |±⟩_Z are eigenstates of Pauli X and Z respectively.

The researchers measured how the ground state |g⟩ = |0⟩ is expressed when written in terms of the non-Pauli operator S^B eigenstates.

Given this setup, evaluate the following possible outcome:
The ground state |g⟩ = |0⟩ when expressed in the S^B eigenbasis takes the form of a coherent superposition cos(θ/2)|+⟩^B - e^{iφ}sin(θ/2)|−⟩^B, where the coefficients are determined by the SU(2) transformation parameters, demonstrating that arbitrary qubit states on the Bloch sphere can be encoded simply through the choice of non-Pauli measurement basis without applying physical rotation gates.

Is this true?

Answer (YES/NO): NO